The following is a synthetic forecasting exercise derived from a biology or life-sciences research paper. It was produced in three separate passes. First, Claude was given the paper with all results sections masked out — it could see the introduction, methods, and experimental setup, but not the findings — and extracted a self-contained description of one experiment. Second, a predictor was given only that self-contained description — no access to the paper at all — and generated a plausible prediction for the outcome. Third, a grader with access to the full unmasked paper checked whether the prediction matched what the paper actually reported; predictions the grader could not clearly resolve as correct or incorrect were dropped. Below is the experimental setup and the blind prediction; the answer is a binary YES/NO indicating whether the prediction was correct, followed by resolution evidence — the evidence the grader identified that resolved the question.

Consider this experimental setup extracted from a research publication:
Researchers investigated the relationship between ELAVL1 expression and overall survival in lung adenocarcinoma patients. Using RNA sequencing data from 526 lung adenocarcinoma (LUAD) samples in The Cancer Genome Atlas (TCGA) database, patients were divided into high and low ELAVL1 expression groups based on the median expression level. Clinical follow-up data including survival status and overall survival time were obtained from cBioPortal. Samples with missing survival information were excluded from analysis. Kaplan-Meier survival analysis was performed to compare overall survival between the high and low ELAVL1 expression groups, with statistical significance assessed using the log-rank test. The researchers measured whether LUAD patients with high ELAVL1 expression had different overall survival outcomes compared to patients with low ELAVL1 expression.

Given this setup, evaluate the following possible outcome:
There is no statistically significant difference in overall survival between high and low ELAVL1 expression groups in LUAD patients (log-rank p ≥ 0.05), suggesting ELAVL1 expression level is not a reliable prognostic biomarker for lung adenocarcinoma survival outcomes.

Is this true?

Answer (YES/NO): NO